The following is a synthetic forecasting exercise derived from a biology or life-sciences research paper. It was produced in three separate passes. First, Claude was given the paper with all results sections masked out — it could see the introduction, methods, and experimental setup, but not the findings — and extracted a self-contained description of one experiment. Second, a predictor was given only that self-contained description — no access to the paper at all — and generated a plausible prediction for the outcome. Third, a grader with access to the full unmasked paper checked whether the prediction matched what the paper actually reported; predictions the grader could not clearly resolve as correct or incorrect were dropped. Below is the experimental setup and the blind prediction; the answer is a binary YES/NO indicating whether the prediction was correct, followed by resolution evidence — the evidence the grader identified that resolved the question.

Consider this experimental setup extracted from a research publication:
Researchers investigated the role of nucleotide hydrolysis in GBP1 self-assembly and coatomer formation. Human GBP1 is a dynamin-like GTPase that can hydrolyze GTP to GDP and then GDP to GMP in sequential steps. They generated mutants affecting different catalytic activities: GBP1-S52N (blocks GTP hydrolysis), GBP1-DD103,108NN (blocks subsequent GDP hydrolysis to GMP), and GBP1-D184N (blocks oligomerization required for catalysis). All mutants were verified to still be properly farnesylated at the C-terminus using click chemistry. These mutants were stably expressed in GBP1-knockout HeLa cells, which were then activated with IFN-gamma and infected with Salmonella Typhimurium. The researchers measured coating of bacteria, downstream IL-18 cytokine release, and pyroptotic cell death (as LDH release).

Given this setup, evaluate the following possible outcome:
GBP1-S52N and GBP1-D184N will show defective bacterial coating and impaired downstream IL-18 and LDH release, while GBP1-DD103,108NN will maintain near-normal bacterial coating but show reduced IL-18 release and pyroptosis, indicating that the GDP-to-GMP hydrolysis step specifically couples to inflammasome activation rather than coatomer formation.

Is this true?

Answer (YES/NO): NO